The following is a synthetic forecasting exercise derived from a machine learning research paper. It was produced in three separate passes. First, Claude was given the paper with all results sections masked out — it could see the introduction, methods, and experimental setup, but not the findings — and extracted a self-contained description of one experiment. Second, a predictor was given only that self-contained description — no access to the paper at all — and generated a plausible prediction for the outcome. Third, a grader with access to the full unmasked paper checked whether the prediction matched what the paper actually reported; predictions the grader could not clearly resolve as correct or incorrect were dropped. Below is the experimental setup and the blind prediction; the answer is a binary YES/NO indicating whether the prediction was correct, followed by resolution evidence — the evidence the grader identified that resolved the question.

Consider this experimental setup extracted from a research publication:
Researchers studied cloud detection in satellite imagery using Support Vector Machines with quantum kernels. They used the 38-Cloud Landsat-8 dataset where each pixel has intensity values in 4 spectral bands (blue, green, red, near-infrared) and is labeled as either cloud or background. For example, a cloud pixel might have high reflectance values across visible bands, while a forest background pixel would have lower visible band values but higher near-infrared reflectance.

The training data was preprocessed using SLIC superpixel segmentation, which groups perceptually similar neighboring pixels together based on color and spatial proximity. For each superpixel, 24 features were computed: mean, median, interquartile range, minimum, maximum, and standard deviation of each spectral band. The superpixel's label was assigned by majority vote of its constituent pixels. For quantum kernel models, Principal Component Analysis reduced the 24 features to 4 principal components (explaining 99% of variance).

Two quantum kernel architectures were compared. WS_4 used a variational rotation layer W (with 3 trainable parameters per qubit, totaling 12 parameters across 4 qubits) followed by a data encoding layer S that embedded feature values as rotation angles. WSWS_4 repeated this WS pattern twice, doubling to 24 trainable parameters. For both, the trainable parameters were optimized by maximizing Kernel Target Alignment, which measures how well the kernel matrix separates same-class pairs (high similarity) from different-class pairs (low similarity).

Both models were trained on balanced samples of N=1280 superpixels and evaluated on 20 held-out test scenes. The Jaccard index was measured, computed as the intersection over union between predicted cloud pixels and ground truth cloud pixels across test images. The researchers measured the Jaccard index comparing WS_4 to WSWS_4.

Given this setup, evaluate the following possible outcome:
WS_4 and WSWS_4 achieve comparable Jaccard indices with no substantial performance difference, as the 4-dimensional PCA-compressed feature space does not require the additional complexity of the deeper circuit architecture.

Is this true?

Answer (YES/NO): YES